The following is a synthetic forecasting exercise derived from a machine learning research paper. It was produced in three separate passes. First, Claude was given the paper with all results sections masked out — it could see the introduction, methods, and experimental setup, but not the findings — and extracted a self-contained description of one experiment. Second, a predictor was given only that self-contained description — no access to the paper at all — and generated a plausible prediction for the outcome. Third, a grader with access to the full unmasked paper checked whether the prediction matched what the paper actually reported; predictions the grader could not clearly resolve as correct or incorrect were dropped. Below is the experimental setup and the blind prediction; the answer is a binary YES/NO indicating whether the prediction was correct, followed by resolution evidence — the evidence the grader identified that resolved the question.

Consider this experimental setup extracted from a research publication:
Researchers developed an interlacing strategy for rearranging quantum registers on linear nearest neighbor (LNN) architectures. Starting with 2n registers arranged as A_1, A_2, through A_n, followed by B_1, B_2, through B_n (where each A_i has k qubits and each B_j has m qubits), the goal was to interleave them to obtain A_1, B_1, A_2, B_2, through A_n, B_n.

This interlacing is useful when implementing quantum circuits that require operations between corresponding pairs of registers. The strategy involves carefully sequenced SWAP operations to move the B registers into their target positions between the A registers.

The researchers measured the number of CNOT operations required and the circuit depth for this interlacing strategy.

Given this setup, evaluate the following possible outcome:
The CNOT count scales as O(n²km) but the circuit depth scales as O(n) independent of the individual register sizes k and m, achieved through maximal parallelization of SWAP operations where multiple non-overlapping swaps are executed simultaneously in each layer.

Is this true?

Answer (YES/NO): NO